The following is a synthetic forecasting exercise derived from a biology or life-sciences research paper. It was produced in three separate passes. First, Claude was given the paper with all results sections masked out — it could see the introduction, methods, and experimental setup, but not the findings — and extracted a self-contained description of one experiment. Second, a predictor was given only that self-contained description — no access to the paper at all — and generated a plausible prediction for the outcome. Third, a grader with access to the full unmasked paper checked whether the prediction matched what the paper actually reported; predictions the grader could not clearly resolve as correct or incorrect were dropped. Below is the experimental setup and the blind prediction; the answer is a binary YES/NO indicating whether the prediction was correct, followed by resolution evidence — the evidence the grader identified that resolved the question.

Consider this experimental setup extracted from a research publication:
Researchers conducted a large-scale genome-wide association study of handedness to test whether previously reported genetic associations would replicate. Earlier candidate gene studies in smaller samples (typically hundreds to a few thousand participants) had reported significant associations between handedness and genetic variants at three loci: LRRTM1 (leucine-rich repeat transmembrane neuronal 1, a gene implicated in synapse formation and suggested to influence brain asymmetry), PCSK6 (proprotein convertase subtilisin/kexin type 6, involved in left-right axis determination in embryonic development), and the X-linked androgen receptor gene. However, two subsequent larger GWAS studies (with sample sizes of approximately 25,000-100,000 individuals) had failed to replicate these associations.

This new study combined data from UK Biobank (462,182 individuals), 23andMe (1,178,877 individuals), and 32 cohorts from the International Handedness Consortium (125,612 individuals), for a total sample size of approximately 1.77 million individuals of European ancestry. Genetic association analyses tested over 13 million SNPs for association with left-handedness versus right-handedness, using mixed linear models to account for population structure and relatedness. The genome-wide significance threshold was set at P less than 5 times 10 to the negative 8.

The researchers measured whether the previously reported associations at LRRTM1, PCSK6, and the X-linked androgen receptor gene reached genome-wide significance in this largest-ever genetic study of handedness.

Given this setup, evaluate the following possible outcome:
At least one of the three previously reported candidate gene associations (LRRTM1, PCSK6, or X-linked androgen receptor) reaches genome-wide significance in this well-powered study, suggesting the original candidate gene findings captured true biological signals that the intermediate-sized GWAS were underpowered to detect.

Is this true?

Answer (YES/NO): NO